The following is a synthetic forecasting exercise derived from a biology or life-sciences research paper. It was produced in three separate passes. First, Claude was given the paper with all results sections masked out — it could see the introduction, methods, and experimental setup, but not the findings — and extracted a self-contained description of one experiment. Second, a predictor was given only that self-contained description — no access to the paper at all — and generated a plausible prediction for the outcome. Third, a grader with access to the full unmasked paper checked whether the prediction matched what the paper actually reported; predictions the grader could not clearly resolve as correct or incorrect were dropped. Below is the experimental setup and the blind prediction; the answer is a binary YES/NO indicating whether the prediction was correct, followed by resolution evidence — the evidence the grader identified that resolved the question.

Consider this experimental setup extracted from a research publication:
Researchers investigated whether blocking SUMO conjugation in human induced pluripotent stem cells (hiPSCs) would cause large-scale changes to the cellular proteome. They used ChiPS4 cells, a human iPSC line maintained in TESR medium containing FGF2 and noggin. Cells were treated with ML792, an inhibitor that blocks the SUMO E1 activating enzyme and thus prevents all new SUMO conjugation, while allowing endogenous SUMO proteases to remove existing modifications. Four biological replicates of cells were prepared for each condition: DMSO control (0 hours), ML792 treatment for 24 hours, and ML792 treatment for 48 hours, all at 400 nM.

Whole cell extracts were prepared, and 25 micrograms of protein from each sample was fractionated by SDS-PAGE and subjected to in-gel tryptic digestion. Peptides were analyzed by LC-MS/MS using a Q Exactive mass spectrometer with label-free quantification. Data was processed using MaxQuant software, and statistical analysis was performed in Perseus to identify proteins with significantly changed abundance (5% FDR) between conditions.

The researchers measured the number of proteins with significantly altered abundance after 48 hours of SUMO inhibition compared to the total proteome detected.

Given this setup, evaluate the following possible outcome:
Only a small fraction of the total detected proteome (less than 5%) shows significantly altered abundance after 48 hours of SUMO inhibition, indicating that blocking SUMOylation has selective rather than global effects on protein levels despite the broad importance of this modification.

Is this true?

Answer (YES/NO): YES